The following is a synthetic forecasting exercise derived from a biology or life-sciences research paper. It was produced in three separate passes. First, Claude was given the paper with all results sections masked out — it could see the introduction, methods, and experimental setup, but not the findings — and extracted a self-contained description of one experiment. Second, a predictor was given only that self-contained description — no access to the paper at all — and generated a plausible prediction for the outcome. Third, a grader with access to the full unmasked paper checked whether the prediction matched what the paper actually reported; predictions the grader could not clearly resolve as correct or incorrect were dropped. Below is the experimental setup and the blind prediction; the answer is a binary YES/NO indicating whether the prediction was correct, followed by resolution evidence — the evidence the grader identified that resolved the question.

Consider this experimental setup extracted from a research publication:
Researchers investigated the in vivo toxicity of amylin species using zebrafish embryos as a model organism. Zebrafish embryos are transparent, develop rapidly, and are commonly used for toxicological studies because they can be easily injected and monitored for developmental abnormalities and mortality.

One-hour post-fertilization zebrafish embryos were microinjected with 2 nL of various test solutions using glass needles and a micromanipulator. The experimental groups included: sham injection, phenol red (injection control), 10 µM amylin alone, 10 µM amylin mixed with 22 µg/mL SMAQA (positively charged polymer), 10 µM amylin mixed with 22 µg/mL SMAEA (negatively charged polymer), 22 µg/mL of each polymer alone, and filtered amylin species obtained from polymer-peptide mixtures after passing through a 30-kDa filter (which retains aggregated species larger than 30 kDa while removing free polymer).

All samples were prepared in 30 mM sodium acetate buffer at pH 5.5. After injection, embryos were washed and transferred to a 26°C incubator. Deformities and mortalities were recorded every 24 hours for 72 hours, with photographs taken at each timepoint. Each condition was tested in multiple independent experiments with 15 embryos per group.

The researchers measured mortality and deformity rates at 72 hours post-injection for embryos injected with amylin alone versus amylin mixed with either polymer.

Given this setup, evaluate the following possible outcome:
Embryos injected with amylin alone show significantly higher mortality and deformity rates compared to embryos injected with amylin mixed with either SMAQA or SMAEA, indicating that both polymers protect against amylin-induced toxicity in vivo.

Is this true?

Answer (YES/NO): YES